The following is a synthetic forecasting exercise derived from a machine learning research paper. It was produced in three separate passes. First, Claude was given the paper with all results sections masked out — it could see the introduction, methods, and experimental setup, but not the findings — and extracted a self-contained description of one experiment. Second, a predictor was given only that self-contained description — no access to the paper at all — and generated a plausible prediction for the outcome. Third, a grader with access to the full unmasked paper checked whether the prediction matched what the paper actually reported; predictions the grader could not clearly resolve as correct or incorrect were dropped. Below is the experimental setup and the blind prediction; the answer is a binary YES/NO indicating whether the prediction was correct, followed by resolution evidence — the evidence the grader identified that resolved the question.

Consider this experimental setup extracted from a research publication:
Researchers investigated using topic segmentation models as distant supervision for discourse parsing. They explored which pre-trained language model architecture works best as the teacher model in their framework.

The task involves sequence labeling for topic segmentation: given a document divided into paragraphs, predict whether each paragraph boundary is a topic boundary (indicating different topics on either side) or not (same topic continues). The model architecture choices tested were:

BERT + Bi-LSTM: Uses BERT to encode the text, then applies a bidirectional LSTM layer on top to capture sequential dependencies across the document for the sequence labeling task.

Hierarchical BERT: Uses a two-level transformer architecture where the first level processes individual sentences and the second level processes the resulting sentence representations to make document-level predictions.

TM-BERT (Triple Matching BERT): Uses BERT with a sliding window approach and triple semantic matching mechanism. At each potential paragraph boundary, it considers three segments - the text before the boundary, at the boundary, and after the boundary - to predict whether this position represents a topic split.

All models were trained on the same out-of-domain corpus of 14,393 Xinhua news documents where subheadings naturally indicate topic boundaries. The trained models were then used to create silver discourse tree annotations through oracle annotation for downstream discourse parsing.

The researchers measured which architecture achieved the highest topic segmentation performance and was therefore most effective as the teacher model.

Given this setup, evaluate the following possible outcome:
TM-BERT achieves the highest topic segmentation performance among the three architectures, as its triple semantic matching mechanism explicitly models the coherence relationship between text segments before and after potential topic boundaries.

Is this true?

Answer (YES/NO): YES